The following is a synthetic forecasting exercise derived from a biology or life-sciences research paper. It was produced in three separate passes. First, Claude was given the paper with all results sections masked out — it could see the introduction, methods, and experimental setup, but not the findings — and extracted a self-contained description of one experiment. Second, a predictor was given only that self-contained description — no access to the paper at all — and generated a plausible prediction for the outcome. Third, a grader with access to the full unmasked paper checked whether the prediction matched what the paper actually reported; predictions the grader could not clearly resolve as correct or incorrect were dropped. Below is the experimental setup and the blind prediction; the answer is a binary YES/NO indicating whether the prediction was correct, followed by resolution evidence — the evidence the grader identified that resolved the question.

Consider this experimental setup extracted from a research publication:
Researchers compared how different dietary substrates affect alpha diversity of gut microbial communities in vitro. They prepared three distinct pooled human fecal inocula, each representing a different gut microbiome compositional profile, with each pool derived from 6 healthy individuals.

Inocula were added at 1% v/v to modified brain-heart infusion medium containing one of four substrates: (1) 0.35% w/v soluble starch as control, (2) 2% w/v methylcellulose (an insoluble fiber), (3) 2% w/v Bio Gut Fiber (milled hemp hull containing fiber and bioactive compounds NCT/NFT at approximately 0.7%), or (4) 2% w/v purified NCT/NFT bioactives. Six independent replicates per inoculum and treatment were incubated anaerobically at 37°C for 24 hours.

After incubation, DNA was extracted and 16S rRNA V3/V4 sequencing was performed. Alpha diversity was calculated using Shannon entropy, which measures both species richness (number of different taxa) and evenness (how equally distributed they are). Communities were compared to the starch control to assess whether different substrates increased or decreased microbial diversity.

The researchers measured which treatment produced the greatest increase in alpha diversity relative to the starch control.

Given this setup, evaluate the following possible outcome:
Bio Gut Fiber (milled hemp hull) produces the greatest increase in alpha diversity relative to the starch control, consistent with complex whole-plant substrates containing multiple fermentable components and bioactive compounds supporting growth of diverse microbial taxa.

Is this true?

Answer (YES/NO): YES